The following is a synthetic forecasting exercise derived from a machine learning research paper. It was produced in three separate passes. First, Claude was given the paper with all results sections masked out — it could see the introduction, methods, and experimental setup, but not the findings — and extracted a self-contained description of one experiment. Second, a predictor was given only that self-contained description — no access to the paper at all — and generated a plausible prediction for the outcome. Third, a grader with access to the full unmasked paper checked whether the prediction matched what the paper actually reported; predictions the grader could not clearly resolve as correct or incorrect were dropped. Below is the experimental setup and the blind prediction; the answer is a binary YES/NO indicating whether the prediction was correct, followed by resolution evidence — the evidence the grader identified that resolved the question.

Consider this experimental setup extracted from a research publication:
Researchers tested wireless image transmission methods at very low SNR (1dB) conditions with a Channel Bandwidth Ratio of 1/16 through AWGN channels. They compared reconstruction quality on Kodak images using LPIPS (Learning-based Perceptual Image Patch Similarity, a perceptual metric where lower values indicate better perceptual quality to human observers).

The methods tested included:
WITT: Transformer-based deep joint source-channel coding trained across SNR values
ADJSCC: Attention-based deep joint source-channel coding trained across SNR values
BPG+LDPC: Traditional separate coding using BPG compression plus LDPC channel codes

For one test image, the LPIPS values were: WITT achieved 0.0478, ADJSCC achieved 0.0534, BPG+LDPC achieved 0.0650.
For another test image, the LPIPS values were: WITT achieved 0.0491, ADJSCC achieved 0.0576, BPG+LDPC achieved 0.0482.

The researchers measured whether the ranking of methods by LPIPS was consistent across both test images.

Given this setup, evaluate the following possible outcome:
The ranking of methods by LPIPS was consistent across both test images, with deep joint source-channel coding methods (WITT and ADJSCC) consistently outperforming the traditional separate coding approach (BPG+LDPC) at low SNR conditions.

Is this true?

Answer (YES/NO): NO